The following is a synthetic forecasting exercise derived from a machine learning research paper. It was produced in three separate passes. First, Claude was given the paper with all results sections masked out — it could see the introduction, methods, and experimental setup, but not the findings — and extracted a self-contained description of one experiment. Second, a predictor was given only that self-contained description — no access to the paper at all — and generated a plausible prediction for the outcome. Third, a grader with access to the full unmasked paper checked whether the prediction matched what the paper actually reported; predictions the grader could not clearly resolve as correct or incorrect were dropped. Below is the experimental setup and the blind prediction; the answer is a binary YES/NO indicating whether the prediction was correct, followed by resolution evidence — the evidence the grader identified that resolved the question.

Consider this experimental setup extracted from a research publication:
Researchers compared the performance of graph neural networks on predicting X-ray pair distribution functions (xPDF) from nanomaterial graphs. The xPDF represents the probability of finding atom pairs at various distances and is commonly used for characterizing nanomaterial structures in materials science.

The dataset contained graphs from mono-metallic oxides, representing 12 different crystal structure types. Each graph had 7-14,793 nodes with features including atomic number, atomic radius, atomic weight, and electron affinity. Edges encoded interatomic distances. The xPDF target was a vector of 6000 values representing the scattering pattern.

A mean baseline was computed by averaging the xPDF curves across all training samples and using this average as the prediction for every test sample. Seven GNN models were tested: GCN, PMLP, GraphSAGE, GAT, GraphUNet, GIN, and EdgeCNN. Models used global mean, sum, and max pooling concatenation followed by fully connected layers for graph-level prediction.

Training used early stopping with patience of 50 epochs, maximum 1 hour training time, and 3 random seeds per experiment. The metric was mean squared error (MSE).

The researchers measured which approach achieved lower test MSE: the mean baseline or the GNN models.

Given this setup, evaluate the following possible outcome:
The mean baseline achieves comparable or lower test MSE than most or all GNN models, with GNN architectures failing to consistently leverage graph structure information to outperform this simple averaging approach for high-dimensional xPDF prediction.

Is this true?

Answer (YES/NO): YES